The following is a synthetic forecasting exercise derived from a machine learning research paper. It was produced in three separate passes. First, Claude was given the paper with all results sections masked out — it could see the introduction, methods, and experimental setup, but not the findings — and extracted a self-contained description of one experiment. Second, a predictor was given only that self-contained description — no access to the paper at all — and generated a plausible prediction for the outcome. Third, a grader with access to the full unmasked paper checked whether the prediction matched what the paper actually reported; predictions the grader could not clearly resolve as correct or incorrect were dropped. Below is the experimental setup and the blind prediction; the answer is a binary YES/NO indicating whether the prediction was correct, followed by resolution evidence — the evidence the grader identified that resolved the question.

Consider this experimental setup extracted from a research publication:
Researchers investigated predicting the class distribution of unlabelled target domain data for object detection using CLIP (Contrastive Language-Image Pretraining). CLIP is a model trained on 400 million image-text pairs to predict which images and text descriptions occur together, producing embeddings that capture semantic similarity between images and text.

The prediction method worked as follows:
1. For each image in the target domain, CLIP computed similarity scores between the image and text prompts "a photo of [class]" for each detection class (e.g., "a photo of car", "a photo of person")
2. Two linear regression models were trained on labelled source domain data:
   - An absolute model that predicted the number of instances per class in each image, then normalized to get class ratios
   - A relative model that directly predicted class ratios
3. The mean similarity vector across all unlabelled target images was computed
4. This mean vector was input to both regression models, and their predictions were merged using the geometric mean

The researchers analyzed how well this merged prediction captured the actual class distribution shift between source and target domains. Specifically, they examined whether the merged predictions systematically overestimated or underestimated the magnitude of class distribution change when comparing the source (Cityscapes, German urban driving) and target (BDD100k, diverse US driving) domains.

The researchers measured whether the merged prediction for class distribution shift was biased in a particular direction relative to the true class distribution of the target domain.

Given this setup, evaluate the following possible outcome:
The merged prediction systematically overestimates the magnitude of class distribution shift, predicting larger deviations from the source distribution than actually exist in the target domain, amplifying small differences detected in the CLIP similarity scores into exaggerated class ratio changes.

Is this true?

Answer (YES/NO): NO